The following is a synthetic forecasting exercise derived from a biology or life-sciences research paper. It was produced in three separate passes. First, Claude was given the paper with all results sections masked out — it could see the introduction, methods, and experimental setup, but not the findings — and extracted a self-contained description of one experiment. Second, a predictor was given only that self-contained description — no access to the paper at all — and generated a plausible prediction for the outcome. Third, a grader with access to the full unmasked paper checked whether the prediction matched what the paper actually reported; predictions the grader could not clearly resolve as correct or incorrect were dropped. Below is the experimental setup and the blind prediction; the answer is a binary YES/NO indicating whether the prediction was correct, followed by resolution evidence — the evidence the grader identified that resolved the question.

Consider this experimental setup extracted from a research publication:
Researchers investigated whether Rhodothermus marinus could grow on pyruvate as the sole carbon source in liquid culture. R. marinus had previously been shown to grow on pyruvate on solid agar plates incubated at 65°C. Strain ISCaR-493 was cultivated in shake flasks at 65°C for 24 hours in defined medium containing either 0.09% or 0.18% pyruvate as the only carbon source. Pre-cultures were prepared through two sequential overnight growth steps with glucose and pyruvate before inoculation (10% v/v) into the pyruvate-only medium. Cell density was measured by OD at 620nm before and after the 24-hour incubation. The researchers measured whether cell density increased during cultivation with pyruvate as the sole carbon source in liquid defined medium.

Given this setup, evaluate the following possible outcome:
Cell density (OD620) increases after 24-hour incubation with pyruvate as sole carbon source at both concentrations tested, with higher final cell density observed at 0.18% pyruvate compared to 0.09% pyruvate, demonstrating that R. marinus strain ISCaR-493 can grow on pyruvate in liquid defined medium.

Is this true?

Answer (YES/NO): NO